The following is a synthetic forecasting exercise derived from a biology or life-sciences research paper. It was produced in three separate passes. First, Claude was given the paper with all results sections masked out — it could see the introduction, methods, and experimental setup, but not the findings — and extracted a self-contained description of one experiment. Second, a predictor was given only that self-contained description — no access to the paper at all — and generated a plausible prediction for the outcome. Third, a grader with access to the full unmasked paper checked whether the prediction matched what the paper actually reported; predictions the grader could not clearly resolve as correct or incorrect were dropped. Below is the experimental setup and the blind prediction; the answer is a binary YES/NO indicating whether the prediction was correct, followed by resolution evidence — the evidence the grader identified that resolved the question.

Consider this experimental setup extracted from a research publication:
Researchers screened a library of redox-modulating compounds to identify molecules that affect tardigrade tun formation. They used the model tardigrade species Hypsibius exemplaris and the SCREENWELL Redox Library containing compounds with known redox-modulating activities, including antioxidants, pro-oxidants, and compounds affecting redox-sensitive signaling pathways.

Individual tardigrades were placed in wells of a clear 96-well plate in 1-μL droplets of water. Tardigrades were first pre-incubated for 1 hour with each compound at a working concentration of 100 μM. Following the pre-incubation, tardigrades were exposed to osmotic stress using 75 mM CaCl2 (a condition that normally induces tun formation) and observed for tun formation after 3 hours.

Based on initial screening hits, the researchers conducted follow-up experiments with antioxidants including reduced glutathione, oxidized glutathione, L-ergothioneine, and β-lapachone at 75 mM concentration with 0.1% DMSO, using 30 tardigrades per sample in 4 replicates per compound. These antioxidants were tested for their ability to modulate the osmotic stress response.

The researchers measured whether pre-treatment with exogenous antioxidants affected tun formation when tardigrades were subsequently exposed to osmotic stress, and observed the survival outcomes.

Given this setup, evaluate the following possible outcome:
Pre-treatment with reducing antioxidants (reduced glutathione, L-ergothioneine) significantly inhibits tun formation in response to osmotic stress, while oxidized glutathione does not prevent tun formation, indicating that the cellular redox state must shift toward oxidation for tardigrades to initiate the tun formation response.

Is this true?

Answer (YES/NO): NO